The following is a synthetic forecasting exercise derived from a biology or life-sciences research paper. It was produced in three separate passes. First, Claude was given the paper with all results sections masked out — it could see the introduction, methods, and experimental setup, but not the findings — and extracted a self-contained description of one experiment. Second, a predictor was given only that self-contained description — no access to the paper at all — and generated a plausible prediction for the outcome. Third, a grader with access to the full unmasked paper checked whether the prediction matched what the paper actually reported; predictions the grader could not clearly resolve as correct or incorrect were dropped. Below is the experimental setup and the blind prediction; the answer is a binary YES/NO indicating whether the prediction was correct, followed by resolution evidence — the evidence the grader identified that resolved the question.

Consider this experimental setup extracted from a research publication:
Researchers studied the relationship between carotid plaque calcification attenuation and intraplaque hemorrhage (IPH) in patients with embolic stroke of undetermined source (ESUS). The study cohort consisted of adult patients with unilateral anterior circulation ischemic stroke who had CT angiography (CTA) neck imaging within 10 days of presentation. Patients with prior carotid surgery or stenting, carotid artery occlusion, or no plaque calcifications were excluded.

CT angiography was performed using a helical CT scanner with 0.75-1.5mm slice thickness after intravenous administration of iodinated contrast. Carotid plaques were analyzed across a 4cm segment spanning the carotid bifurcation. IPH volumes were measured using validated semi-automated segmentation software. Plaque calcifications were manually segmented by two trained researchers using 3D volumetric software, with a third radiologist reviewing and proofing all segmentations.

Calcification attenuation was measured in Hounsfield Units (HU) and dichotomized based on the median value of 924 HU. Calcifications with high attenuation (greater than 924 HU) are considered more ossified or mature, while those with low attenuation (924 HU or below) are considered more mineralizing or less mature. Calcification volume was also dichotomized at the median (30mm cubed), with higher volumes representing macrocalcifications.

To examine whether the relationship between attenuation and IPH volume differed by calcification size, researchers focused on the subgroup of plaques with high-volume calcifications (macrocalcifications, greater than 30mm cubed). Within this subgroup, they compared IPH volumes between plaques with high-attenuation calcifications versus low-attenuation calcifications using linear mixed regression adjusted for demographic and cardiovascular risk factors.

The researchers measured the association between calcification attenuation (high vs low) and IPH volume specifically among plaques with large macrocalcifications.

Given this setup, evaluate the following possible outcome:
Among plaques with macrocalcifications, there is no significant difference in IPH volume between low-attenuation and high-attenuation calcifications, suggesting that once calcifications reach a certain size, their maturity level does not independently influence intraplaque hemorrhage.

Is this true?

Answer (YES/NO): YES